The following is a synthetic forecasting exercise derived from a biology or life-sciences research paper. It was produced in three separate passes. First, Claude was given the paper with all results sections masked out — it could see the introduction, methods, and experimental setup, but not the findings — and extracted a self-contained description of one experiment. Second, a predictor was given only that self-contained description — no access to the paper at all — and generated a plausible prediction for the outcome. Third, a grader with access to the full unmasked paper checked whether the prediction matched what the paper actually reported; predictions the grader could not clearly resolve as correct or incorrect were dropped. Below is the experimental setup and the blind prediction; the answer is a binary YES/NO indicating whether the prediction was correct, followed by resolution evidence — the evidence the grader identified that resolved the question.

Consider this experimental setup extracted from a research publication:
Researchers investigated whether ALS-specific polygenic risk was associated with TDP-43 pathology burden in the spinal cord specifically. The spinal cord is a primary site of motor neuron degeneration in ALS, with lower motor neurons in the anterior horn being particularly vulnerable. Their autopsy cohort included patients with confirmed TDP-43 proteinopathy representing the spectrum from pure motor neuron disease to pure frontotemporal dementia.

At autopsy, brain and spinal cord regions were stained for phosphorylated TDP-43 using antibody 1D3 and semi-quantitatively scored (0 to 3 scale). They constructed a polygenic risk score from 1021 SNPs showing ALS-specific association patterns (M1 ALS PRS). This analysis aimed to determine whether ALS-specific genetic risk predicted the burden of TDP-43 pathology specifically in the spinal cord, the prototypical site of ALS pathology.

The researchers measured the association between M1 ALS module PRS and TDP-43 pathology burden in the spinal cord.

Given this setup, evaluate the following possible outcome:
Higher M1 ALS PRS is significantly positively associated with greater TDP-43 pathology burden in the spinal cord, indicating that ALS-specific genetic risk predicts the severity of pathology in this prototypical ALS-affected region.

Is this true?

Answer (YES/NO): NO